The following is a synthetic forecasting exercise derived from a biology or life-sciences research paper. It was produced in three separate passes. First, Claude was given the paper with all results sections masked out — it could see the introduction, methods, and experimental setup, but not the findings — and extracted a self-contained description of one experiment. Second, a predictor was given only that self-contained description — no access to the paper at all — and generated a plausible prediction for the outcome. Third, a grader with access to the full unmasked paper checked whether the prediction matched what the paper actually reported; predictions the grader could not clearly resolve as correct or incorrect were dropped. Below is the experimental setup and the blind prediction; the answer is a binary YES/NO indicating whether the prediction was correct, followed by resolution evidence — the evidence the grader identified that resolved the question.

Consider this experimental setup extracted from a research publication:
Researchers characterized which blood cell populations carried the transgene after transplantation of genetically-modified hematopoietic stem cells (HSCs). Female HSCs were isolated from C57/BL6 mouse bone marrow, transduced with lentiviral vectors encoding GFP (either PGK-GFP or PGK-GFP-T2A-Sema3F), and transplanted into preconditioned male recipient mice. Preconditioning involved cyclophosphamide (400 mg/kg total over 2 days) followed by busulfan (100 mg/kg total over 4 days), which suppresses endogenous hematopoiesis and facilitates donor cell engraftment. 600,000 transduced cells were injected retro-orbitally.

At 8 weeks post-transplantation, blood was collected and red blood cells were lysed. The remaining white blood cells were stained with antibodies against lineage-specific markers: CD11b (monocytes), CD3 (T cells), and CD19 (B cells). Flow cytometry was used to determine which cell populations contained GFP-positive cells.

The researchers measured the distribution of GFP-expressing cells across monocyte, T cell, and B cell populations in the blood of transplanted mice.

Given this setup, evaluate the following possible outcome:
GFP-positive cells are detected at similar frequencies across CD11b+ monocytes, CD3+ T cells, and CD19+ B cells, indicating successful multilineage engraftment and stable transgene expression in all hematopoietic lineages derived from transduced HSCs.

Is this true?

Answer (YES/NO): NO